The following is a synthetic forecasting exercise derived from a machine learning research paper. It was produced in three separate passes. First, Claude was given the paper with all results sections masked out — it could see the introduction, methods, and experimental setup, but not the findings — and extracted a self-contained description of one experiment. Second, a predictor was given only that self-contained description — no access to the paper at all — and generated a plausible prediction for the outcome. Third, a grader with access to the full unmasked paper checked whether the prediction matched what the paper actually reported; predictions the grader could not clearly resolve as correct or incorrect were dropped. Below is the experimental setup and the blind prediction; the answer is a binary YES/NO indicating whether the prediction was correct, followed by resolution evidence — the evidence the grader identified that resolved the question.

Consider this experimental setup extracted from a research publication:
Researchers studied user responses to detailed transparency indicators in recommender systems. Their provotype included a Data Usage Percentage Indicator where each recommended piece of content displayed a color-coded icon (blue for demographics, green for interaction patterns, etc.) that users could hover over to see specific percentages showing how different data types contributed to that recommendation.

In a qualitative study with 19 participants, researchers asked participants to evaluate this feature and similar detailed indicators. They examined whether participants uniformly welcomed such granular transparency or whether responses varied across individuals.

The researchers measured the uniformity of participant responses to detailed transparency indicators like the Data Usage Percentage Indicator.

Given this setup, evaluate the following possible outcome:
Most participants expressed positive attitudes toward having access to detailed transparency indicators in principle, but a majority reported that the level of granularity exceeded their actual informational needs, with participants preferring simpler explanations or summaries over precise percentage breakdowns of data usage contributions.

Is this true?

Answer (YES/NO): NO